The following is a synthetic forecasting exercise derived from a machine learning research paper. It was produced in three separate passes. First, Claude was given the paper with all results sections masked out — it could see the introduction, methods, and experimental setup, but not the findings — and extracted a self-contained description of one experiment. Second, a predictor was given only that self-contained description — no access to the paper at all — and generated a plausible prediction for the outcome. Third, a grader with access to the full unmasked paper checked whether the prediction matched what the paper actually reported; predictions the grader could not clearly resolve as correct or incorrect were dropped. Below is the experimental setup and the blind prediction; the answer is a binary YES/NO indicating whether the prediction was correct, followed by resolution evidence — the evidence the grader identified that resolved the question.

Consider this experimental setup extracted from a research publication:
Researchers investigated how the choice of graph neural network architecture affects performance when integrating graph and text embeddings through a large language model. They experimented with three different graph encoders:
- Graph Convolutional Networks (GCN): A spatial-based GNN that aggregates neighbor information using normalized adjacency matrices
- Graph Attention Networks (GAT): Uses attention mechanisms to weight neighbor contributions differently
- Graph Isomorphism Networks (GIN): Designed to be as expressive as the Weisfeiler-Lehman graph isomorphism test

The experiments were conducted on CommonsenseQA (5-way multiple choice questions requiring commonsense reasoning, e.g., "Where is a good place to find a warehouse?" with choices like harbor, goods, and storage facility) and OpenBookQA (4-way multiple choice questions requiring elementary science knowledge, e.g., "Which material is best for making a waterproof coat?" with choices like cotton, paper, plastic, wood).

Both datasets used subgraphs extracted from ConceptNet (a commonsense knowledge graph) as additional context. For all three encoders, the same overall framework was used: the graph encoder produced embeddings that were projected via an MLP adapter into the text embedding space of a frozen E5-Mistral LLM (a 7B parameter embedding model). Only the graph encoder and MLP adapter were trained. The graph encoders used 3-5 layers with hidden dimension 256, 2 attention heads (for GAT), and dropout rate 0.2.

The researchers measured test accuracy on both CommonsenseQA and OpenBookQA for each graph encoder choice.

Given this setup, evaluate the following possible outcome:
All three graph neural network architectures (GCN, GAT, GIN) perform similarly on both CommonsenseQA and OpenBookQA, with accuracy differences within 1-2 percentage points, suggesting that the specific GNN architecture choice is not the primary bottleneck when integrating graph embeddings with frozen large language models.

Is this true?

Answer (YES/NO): YES